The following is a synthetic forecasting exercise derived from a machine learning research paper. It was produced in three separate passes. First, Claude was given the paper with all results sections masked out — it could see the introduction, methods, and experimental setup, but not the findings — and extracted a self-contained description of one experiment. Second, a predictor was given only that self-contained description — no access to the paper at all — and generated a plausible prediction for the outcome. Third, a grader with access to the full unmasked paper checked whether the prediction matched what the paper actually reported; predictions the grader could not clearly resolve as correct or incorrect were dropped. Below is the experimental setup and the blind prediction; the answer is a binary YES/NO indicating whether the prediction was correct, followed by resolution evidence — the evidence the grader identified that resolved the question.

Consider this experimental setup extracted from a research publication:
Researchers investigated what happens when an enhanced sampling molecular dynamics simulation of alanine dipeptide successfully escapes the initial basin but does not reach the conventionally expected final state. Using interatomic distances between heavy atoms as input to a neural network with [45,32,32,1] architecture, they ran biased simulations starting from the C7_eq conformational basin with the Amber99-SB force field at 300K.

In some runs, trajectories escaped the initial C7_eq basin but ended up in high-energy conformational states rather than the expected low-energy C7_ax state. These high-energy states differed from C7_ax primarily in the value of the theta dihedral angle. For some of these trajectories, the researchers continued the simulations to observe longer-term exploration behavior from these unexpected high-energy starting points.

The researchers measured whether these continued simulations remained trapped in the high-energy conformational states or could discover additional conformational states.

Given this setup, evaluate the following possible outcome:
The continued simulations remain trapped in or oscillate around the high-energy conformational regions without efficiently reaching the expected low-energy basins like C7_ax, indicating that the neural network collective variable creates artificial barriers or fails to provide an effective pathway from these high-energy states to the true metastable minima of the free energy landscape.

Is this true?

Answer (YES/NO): NO